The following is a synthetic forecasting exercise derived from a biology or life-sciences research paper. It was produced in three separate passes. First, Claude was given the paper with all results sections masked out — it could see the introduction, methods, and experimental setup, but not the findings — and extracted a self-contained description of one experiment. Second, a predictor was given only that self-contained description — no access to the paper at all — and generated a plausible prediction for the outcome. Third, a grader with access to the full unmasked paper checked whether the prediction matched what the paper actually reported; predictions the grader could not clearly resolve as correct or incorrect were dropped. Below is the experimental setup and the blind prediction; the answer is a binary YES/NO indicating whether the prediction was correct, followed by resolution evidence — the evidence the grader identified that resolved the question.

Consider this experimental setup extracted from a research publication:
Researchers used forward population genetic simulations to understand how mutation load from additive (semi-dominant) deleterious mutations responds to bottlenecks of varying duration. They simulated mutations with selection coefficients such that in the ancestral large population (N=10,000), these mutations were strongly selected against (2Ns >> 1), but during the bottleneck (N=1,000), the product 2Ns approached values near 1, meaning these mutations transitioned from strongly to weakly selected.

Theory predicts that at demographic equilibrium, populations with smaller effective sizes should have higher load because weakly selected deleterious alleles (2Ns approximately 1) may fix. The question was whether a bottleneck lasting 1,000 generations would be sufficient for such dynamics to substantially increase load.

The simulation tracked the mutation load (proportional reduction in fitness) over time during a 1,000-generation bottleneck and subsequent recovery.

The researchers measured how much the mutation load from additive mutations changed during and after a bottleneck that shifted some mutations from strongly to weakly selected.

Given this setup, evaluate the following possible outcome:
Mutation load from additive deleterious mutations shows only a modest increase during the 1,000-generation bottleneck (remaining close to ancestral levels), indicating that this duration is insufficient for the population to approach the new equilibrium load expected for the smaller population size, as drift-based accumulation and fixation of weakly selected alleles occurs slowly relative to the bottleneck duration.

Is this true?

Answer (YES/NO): YES